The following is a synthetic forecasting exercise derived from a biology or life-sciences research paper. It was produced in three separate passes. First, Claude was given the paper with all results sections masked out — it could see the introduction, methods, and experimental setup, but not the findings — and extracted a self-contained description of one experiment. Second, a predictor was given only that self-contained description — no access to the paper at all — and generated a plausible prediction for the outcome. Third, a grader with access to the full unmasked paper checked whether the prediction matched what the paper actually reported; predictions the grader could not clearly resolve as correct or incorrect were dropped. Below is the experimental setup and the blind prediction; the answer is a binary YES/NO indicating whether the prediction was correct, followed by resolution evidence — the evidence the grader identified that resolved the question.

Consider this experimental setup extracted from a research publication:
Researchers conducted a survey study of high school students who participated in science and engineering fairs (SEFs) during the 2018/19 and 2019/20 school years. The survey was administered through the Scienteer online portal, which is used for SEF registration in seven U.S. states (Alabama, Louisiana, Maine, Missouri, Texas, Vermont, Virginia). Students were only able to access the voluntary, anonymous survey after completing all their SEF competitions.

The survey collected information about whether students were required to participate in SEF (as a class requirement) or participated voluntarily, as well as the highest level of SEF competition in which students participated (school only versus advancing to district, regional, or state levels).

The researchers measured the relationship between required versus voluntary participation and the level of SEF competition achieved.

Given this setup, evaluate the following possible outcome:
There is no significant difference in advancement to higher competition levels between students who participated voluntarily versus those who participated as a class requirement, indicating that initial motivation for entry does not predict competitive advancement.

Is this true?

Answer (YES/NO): NO